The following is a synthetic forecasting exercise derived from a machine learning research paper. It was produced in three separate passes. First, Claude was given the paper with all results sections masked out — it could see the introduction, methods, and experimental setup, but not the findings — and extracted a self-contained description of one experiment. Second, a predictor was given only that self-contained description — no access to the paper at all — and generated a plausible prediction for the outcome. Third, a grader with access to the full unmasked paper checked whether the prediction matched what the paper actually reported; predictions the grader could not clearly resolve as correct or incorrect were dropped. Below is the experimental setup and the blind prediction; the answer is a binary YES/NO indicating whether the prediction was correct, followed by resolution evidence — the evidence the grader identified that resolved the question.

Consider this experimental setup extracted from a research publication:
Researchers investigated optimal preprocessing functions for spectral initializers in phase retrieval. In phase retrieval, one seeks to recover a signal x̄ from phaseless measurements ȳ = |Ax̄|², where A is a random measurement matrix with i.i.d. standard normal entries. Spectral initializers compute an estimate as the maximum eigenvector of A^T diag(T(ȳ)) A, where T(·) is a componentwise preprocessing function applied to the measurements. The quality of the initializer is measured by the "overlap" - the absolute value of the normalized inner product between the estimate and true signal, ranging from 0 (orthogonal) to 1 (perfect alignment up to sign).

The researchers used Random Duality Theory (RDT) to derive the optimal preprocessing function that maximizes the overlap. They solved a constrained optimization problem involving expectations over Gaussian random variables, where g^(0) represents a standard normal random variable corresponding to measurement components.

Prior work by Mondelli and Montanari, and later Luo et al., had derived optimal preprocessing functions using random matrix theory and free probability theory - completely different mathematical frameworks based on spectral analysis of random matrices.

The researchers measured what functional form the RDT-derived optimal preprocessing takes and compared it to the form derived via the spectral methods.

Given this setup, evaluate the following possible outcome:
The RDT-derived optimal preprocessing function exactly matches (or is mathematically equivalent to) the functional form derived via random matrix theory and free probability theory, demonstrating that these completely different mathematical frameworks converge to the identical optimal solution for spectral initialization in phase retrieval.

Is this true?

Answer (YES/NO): YES